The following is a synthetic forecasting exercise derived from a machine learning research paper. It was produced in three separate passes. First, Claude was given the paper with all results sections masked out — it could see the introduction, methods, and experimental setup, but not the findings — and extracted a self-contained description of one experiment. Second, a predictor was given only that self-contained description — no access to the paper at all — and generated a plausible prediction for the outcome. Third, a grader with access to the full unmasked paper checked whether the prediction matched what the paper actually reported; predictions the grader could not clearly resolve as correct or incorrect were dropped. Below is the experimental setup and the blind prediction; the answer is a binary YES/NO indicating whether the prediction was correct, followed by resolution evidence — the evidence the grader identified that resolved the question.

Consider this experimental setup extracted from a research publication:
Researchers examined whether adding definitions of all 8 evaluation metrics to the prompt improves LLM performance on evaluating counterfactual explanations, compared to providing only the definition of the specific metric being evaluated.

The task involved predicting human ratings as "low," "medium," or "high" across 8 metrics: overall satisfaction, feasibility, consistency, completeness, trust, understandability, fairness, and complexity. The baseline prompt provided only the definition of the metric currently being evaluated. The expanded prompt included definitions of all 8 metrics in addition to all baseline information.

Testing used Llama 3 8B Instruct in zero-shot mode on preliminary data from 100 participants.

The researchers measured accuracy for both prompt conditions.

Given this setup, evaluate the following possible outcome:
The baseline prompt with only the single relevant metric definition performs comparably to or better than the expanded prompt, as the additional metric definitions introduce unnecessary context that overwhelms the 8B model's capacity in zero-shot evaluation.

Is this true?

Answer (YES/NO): NO